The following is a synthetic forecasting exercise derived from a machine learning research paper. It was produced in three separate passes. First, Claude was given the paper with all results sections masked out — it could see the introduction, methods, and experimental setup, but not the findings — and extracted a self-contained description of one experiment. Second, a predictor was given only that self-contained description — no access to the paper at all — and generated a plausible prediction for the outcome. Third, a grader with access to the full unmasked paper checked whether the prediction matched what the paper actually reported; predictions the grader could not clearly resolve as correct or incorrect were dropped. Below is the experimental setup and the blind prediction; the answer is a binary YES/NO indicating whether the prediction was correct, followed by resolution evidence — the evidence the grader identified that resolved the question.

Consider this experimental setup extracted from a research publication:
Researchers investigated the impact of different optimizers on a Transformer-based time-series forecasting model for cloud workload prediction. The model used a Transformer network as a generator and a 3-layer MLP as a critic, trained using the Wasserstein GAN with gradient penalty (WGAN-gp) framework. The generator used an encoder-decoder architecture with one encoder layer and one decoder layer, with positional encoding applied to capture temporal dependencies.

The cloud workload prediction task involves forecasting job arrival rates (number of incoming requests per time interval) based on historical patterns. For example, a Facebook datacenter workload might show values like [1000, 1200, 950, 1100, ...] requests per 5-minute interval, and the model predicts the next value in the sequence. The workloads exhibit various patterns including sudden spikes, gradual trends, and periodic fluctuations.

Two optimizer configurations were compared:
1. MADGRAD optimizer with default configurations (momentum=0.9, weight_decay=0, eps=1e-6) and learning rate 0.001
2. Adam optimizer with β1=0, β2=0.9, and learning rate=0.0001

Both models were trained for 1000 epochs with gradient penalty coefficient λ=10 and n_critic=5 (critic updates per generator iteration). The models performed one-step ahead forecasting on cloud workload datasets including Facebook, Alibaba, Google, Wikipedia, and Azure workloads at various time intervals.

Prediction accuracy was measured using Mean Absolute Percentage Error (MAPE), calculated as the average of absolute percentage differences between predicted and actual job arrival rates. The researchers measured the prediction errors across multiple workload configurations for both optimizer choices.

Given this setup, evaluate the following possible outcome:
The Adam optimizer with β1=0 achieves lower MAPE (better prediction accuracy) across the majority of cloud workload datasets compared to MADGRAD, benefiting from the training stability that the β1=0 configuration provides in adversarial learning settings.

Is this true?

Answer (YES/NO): NO